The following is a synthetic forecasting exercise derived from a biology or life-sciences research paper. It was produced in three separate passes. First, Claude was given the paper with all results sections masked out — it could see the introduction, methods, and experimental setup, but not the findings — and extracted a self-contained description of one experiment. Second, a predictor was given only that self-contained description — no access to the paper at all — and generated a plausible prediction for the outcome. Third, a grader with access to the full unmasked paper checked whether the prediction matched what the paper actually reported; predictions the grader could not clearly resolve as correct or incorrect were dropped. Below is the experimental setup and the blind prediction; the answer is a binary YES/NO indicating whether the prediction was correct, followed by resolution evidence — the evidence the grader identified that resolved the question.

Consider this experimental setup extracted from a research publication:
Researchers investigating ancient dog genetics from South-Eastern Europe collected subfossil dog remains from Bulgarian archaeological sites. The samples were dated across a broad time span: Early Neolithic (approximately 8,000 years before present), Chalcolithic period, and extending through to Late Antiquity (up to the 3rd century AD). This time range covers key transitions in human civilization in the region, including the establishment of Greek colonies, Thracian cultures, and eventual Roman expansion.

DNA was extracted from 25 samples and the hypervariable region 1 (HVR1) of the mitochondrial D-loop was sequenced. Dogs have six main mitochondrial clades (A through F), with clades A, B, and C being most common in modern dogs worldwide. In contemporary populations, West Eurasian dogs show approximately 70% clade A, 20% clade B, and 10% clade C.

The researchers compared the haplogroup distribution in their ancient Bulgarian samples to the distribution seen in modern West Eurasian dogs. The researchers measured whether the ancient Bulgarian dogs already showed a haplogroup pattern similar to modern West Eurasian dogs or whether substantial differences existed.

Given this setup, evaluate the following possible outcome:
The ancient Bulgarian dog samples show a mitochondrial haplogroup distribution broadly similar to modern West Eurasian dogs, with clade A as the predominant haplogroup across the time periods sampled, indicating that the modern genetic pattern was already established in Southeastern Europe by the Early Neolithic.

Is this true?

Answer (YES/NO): NO